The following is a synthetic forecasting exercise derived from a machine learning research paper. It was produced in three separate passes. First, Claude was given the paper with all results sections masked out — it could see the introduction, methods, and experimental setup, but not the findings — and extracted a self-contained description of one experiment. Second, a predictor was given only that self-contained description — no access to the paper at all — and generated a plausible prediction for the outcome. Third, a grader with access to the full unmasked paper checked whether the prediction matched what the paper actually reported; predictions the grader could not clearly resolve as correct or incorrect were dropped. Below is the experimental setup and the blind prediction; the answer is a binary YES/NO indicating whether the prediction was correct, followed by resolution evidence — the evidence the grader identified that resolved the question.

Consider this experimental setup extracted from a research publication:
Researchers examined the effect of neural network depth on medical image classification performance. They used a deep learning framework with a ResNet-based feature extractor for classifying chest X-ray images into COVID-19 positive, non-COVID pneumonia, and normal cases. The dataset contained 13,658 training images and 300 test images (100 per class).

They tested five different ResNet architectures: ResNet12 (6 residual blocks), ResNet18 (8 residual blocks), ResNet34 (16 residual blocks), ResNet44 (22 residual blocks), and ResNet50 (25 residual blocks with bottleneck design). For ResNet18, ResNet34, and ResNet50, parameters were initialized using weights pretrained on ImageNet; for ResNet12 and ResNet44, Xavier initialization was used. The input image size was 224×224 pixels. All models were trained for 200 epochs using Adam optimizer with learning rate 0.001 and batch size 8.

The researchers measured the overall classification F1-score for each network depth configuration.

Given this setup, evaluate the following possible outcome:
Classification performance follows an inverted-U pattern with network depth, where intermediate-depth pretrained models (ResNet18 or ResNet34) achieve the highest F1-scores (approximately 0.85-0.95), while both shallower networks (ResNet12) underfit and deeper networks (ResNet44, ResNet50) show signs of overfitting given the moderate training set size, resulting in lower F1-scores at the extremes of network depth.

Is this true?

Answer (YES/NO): NO